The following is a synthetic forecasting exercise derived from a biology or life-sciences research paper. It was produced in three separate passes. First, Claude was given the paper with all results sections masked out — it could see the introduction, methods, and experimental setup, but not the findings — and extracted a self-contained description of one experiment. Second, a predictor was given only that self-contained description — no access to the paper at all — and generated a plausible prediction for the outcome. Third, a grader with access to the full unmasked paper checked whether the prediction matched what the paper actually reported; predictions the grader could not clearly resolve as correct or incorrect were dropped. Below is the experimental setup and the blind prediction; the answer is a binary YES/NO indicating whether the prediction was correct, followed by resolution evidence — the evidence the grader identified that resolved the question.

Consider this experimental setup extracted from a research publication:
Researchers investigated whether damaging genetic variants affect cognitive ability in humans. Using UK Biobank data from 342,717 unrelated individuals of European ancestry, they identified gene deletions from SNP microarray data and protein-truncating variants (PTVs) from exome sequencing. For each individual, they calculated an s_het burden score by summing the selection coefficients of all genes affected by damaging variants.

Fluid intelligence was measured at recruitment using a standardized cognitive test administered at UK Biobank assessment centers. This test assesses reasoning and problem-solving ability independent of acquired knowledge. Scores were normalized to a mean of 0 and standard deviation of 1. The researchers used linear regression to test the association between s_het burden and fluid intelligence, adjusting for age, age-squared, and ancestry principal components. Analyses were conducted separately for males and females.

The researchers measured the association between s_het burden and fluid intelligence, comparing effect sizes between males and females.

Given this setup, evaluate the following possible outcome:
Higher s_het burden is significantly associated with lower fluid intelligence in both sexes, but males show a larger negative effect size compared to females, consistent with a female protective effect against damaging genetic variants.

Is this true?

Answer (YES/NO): NO